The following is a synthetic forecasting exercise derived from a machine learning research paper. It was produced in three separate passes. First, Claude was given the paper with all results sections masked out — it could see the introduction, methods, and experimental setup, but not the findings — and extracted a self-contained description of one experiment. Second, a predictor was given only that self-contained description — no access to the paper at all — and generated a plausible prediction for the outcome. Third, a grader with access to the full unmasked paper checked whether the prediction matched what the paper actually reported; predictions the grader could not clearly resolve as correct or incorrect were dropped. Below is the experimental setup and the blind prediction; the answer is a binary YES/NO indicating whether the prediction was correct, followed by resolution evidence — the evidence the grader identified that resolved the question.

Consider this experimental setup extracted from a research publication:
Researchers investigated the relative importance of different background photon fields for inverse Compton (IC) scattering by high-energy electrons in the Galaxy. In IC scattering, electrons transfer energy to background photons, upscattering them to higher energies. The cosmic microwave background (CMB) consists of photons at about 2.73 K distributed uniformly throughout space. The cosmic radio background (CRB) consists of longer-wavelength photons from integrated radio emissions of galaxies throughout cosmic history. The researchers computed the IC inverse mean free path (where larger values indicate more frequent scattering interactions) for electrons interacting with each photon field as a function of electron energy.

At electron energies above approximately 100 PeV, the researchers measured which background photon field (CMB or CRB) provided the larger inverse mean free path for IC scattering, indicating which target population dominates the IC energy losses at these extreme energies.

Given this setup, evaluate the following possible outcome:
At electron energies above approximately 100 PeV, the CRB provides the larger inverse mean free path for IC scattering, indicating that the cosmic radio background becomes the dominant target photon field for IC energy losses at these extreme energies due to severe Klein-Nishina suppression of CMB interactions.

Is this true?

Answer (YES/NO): YES